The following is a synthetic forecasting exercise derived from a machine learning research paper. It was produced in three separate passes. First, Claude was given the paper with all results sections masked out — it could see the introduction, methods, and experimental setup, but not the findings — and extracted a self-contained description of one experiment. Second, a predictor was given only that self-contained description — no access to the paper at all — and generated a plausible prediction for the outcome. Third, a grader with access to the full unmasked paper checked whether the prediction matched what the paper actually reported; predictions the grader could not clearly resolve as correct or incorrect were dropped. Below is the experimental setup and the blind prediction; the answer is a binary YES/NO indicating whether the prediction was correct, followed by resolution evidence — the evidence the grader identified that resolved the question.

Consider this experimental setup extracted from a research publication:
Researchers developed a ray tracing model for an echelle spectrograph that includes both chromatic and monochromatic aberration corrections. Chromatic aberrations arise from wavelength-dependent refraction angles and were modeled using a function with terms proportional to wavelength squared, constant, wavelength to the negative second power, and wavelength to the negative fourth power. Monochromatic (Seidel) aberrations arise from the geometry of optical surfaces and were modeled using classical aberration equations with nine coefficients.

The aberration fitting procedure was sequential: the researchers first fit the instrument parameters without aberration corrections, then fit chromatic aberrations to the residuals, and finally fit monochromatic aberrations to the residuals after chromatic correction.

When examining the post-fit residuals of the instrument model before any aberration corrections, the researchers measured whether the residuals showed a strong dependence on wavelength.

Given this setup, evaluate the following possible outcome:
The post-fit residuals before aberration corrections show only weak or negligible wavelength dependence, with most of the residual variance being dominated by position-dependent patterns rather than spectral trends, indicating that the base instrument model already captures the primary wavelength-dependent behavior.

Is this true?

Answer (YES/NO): NO